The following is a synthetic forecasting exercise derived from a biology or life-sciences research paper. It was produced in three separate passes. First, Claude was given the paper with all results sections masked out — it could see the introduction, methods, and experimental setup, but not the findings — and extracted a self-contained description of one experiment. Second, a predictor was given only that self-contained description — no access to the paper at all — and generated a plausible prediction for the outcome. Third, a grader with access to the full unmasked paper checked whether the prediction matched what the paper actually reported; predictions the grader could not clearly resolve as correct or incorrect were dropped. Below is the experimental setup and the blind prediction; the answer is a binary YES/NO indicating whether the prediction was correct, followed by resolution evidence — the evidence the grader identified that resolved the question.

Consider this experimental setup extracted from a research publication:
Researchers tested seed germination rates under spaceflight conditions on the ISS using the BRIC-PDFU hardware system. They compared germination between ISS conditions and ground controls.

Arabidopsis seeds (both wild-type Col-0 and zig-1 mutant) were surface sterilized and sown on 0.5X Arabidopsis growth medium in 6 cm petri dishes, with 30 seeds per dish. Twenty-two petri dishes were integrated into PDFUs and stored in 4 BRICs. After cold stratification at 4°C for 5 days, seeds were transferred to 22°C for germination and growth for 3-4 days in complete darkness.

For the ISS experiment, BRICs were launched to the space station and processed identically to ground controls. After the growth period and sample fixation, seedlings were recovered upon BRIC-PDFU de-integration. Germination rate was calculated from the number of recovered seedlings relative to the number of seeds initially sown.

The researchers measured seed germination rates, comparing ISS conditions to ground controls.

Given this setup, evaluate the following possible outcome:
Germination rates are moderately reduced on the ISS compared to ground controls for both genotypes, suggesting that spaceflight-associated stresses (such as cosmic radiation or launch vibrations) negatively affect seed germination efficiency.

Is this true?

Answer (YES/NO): NO